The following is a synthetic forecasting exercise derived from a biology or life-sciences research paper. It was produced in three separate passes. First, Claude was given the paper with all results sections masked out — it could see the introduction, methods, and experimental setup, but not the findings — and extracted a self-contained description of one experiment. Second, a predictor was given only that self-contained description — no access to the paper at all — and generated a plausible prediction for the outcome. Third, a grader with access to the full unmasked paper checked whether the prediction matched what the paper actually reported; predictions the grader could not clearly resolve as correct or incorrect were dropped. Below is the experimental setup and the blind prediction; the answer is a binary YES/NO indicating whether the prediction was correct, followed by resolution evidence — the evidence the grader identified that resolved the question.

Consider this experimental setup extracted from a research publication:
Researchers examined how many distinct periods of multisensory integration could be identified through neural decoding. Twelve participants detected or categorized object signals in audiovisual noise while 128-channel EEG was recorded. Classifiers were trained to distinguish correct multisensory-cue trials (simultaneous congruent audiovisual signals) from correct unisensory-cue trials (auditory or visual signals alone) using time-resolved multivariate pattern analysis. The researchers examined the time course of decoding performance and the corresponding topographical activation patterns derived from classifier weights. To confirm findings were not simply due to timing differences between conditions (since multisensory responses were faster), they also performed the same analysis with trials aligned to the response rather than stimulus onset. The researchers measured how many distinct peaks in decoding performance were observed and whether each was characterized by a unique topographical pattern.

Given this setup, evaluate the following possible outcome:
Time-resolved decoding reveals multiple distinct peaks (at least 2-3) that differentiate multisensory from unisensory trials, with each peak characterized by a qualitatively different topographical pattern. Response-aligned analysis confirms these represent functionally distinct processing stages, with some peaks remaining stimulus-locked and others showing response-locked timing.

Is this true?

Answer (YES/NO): YES